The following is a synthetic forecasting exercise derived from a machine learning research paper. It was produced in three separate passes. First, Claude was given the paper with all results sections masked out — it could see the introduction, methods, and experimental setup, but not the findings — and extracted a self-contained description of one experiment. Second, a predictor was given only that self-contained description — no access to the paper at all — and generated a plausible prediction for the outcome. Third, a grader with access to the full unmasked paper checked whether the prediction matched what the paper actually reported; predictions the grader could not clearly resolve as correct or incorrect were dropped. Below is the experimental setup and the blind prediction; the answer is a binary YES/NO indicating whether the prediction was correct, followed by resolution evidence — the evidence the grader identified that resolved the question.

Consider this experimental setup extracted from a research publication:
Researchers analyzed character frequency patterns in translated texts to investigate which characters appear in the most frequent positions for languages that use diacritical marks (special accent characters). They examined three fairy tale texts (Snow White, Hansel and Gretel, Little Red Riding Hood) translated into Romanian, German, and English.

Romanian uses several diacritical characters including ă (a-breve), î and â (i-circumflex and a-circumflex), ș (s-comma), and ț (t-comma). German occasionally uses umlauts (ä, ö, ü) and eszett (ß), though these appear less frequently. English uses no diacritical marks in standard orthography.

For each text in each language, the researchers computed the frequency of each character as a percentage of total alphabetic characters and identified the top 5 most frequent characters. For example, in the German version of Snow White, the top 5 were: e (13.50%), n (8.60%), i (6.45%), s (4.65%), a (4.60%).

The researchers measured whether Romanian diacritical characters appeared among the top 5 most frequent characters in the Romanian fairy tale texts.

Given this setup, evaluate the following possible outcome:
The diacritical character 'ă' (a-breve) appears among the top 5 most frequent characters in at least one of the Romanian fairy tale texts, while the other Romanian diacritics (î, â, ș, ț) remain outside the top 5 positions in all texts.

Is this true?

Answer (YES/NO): YES